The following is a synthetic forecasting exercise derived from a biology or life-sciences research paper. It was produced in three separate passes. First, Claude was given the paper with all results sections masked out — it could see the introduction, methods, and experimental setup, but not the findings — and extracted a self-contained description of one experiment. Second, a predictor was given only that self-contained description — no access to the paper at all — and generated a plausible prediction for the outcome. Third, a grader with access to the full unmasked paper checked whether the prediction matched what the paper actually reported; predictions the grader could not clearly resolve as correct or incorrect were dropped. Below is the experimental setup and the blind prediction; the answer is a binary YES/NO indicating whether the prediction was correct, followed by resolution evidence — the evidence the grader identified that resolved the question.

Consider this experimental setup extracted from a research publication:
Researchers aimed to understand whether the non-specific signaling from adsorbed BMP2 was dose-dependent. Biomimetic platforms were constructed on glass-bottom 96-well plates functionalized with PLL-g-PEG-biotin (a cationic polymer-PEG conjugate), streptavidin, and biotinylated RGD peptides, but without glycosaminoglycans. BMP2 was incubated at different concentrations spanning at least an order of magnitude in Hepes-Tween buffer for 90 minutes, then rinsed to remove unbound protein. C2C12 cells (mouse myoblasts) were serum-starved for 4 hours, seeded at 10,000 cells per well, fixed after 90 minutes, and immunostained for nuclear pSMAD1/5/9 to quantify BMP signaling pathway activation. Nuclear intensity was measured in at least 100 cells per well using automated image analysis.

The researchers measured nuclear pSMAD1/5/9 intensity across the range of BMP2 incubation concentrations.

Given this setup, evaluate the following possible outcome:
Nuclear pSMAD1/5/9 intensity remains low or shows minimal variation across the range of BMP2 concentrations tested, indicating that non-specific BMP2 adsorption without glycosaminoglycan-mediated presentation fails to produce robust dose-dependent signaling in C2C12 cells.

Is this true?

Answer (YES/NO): NO